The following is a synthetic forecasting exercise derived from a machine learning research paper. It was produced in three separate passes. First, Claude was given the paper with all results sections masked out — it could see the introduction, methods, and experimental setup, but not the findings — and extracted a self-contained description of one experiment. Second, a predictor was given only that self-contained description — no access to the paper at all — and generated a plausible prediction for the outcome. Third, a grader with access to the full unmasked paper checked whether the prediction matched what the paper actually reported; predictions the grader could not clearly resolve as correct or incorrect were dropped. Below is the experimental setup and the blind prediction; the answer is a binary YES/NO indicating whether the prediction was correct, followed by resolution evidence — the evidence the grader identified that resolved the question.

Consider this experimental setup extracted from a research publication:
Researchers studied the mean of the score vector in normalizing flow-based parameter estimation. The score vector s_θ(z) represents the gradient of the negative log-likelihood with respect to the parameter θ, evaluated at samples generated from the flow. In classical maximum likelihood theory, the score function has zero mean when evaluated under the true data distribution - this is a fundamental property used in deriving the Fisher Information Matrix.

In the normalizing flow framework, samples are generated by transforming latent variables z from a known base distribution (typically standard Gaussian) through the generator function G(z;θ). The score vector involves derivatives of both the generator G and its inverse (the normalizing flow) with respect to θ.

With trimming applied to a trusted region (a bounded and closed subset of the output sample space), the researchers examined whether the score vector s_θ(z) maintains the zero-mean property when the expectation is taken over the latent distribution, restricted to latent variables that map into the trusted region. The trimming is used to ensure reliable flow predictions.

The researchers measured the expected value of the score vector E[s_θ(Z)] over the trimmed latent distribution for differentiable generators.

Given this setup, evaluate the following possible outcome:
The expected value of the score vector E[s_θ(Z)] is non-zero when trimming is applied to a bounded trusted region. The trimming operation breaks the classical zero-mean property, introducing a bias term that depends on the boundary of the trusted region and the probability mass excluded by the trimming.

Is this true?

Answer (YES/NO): NO